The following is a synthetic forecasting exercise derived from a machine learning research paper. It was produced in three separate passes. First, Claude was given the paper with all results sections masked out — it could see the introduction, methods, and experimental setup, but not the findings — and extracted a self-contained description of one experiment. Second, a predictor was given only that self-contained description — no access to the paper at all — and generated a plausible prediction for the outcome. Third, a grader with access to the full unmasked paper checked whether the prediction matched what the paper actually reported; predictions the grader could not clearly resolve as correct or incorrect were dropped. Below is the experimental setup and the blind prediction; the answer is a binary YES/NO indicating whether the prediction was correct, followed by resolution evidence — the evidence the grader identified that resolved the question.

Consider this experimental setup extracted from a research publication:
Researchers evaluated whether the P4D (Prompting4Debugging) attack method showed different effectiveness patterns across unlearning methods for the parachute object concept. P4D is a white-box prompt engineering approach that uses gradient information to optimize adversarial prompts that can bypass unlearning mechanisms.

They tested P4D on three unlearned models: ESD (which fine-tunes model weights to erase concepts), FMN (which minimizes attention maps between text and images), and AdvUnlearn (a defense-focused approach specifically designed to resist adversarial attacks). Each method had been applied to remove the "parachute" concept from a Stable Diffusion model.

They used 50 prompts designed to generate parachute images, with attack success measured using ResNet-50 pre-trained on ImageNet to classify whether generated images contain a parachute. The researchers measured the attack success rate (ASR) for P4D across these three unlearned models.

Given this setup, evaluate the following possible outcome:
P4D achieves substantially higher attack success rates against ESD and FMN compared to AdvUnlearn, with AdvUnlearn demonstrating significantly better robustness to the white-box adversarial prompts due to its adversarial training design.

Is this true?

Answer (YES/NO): YES